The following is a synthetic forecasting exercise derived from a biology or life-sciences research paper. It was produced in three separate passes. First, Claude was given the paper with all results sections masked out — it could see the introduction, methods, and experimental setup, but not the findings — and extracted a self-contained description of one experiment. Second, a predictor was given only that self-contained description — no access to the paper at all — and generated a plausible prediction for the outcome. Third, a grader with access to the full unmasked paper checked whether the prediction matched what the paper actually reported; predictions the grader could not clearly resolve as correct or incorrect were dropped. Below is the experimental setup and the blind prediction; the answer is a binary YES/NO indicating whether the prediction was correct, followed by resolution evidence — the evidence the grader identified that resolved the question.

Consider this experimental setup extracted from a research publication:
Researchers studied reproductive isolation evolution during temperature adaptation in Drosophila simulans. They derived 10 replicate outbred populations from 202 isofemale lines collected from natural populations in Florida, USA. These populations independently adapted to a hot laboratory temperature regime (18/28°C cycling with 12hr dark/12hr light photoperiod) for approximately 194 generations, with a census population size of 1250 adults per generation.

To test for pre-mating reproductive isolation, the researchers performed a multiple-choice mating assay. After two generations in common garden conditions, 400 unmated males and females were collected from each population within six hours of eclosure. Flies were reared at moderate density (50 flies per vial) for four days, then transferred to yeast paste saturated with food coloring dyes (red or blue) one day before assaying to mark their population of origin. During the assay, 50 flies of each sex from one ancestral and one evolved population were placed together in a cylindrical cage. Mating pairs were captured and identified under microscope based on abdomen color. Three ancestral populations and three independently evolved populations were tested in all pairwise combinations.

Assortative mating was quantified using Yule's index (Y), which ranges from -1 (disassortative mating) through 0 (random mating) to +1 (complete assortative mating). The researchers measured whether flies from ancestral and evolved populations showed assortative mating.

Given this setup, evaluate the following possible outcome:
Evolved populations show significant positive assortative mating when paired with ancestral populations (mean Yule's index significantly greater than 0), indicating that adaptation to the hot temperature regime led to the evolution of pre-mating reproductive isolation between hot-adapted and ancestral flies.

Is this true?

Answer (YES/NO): YES